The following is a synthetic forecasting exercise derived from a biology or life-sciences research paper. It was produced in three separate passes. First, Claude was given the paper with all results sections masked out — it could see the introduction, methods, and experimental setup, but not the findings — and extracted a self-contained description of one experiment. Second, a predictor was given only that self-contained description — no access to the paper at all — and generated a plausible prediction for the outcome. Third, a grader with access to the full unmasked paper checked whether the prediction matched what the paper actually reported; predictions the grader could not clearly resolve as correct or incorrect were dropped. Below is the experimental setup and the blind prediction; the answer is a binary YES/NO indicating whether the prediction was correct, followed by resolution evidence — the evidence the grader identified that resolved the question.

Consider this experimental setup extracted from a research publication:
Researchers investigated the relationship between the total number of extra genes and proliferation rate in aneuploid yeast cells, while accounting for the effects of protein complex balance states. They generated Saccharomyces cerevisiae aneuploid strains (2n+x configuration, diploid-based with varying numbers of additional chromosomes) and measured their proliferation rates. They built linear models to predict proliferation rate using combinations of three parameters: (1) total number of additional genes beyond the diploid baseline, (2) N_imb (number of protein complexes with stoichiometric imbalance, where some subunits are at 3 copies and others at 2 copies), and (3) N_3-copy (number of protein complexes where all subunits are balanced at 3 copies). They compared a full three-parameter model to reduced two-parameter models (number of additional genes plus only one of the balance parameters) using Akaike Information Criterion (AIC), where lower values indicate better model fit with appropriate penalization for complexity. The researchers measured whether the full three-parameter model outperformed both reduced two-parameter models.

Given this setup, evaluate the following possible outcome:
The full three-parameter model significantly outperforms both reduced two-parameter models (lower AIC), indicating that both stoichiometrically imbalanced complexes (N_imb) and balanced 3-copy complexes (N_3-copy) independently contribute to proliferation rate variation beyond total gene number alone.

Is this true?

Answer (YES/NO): YES